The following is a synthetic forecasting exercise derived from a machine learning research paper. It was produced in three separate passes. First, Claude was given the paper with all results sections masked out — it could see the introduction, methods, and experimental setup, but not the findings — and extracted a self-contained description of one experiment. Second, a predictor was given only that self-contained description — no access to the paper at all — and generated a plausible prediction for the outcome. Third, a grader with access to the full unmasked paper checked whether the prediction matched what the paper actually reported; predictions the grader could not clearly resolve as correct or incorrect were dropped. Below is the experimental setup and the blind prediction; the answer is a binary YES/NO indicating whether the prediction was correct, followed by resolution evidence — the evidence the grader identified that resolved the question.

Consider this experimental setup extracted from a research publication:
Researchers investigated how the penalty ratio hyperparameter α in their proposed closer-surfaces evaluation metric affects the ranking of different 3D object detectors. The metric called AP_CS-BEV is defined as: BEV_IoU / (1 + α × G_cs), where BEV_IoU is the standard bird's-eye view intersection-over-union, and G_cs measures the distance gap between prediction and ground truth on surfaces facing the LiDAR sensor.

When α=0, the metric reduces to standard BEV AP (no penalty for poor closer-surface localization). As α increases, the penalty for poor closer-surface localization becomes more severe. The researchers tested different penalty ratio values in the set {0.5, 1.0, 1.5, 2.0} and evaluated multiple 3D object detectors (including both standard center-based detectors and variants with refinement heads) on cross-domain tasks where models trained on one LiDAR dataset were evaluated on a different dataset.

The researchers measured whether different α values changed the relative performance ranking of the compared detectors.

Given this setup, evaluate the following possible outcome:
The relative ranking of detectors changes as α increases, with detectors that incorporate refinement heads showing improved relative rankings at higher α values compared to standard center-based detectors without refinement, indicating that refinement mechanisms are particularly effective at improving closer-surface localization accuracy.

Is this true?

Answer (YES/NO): YES